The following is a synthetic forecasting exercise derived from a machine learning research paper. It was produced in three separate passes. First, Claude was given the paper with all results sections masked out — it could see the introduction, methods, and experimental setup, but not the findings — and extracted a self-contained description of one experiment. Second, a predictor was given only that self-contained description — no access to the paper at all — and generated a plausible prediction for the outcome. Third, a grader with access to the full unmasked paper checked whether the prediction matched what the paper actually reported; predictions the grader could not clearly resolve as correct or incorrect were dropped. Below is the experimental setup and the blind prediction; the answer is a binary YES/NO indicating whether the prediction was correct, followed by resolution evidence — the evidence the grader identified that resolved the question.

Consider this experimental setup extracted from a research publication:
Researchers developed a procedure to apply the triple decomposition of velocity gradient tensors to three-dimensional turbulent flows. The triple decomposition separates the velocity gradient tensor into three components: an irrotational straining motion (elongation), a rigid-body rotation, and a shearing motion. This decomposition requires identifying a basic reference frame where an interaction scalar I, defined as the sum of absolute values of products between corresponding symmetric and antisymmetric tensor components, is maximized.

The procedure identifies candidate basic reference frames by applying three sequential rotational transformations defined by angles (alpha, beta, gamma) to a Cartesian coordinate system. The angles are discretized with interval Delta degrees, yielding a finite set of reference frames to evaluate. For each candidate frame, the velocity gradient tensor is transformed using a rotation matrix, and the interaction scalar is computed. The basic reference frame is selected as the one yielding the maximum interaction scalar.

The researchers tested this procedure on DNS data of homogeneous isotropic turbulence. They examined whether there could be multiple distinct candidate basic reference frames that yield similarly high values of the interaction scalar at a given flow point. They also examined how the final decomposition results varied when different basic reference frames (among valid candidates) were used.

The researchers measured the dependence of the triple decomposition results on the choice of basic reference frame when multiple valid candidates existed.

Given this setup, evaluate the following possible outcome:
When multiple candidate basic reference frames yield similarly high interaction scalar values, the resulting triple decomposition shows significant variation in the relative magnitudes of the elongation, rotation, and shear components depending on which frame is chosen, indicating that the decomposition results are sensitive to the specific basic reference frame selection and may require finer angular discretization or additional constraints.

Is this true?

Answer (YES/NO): NO